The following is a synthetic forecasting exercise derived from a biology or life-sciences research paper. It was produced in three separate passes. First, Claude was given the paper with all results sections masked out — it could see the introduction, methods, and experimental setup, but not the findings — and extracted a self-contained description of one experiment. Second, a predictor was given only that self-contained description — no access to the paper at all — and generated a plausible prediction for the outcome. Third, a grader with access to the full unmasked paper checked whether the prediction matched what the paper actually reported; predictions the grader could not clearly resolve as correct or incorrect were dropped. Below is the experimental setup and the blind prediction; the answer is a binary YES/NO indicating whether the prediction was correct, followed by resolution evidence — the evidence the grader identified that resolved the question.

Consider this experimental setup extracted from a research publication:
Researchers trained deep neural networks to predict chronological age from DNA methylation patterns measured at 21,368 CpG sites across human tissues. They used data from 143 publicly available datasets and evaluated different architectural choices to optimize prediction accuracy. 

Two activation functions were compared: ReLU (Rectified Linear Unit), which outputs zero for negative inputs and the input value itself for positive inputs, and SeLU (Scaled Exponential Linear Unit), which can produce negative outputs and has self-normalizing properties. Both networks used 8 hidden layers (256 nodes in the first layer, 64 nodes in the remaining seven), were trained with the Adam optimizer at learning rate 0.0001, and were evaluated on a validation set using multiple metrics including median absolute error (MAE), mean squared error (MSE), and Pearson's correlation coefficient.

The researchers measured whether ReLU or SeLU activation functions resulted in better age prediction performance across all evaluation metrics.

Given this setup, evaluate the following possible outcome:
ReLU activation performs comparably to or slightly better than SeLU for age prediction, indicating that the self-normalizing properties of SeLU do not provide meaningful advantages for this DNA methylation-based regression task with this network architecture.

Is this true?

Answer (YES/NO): NO